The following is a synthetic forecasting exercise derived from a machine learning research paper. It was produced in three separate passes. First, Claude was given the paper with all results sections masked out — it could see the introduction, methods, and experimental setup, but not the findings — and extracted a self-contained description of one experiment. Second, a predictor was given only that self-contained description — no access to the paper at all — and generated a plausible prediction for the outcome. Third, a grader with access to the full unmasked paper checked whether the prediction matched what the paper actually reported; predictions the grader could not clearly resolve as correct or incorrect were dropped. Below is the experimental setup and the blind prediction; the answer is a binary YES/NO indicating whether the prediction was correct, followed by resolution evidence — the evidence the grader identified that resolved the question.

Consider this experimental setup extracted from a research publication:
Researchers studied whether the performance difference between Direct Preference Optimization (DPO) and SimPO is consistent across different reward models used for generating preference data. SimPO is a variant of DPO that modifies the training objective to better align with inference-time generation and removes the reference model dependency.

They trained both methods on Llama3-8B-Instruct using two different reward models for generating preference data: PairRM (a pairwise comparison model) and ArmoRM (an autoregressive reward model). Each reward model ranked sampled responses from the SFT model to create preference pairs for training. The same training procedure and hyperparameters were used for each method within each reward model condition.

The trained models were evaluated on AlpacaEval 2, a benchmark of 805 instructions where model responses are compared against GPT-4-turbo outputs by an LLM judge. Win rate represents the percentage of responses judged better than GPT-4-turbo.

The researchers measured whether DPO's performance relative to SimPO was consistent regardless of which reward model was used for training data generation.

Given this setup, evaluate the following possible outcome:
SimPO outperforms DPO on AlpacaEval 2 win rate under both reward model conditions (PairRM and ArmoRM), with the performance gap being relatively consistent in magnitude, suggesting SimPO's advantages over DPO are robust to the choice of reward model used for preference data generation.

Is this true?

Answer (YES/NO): NO